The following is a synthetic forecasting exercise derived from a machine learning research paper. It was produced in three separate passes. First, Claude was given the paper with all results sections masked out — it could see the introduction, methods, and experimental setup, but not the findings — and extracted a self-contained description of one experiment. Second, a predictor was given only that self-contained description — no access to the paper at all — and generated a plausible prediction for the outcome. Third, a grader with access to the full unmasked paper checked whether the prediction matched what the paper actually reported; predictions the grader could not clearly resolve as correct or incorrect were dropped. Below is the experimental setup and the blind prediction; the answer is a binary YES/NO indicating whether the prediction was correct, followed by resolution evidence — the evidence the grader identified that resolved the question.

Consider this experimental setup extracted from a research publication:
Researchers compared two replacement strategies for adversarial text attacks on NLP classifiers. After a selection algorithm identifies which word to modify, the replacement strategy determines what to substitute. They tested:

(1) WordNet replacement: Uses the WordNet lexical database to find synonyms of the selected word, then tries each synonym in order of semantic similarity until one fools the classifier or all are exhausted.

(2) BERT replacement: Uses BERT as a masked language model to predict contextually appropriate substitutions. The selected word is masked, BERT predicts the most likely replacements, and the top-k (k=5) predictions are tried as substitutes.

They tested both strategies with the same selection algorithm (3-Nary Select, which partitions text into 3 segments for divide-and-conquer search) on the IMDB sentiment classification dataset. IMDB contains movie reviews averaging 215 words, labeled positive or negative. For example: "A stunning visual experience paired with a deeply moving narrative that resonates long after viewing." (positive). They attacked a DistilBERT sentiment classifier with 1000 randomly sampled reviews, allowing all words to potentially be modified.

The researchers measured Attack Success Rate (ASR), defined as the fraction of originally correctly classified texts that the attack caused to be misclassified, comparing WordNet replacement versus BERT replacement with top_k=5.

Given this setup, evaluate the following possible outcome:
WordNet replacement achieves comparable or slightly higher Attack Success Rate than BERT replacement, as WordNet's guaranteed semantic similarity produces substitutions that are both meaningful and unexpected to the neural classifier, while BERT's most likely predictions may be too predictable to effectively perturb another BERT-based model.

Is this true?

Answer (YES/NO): YES